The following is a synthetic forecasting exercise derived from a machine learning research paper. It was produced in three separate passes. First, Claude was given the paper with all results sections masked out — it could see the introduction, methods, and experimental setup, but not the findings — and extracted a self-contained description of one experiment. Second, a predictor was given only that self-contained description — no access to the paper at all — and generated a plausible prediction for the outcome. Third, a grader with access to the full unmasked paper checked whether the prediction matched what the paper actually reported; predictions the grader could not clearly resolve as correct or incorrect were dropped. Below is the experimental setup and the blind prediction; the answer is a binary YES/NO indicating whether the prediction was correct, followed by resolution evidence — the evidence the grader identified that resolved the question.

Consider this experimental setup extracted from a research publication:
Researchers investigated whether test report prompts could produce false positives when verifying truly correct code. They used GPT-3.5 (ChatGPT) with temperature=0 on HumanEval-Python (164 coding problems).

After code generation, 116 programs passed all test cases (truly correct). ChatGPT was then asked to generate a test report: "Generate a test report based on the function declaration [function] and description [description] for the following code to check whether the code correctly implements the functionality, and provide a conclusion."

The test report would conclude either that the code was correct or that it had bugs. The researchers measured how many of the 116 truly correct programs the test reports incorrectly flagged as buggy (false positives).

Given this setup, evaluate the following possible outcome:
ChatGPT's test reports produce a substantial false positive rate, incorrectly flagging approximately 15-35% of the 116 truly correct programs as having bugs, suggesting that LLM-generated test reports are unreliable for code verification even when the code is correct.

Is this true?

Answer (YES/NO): NO